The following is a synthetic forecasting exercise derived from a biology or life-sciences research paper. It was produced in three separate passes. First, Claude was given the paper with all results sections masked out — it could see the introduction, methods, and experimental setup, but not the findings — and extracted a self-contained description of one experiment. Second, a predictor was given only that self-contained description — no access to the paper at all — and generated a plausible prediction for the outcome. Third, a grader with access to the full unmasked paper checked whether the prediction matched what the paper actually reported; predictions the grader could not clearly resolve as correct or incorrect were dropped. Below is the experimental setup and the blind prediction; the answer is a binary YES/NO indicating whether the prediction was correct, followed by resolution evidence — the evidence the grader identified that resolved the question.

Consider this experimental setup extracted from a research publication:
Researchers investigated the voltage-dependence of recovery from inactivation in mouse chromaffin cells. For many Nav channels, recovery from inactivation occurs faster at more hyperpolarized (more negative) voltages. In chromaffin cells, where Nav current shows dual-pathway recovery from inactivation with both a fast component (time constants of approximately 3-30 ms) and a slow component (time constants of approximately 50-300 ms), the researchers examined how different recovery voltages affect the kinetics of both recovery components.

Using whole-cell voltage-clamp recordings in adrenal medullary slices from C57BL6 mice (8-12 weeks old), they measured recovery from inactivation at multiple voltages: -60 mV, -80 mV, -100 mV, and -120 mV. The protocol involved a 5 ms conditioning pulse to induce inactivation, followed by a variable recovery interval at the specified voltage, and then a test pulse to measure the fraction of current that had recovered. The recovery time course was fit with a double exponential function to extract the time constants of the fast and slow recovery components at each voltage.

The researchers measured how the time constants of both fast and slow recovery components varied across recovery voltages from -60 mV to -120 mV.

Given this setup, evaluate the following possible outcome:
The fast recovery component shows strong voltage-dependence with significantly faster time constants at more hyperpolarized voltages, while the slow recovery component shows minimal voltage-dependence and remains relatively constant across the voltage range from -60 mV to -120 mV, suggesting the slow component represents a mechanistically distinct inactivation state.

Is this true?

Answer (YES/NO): NO